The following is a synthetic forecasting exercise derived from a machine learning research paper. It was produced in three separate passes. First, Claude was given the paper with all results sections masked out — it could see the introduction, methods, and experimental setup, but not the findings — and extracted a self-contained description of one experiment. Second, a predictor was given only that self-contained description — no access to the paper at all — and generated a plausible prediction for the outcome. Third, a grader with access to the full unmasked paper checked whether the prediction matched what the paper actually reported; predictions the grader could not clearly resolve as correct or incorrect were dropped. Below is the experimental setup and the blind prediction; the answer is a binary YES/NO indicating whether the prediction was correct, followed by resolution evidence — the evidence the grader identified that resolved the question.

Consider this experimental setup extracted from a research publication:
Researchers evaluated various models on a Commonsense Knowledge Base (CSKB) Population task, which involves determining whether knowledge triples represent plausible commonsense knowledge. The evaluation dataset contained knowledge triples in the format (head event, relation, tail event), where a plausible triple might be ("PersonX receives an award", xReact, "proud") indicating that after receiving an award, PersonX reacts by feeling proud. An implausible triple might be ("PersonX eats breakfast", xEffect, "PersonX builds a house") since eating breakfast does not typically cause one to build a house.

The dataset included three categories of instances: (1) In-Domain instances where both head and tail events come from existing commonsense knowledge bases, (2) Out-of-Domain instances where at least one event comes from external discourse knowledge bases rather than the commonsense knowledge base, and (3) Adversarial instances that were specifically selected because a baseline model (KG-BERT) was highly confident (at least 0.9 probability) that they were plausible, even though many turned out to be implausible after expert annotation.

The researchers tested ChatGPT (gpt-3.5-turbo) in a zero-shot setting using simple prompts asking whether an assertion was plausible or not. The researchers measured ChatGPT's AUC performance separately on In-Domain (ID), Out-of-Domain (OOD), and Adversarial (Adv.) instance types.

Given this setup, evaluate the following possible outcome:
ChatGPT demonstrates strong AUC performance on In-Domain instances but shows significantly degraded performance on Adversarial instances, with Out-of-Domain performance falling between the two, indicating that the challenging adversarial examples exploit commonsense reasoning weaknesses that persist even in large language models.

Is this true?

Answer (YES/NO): YES